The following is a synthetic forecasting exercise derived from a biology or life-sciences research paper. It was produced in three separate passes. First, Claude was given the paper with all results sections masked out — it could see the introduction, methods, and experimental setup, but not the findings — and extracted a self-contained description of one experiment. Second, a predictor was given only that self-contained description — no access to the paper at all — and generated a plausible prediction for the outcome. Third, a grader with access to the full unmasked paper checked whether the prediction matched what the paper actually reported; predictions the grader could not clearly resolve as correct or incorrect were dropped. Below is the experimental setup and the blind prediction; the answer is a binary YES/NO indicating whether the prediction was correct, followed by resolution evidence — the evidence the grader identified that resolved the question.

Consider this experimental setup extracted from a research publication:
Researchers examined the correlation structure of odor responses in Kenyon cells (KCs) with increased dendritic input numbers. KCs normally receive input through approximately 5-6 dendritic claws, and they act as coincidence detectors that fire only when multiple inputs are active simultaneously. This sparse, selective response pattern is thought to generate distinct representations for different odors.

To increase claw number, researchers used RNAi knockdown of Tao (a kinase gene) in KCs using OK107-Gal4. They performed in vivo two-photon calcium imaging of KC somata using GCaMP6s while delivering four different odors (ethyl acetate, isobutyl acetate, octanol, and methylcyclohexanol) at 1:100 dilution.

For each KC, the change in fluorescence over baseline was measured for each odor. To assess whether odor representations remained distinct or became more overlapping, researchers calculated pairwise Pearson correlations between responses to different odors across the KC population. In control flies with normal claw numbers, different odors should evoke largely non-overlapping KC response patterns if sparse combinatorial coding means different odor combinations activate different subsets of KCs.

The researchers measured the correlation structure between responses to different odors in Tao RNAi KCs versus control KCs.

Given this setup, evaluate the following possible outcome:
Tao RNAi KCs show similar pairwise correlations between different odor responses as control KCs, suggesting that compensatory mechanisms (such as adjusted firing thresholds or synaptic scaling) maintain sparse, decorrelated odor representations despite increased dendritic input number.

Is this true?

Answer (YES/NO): NO